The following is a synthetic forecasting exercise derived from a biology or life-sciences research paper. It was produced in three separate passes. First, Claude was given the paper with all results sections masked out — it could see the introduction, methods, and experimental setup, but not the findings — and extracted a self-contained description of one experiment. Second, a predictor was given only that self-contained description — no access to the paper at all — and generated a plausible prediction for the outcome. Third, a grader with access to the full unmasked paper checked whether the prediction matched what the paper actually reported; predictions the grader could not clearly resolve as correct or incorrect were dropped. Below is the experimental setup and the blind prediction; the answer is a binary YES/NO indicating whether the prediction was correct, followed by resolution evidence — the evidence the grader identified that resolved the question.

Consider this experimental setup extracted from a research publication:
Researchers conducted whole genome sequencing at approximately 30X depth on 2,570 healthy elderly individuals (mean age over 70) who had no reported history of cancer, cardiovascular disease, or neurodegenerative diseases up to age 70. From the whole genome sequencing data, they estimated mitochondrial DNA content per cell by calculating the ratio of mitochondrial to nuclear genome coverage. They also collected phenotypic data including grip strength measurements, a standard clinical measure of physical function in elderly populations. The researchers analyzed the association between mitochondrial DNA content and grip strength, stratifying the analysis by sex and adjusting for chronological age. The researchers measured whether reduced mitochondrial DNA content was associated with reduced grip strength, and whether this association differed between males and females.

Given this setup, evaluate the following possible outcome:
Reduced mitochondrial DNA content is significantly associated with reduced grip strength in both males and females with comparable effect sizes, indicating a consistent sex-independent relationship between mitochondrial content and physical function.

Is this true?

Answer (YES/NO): NO